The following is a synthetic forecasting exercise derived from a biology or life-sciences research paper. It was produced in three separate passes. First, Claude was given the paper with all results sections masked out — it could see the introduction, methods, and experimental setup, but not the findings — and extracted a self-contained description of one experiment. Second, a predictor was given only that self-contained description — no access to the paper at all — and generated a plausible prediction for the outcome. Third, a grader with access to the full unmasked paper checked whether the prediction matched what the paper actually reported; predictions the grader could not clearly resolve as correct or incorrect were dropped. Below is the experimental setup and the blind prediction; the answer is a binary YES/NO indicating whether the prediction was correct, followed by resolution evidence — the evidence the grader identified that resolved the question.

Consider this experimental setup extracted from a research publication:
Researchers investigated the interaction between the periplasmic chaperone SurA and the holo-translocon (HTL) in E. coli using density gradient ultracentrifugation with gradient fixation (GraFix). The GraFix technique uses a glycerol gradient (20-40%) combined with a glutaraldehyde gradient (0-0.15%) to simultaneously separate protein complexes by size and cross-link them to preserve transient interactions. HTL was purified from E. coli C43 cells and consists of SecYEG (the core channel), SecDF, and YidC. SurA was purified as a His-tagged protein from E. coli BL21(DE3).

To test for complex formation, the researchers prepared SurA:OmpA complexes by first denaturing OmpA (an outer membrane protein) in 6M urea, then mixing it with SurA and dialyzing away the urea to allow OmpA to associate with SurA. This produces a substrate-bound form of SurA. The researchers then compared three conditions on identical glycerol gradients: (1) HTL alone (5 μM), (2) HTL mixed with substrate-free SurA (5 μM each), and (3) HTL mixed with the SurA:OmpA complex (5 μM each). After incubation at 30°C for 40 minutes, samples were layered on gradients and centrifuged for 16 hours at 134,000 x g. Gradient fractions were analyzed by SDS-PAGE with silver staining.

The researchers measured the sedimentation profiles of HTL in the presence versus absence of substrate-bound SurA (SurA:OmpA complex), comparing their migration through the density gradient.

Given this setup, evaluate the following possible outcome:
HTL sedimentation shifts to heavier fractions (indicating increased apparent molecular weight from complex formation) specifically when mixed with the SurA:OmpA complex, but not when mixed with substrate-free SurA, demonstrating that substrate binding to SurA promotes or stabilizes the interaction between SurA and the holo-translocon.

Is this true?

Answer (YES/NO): NO